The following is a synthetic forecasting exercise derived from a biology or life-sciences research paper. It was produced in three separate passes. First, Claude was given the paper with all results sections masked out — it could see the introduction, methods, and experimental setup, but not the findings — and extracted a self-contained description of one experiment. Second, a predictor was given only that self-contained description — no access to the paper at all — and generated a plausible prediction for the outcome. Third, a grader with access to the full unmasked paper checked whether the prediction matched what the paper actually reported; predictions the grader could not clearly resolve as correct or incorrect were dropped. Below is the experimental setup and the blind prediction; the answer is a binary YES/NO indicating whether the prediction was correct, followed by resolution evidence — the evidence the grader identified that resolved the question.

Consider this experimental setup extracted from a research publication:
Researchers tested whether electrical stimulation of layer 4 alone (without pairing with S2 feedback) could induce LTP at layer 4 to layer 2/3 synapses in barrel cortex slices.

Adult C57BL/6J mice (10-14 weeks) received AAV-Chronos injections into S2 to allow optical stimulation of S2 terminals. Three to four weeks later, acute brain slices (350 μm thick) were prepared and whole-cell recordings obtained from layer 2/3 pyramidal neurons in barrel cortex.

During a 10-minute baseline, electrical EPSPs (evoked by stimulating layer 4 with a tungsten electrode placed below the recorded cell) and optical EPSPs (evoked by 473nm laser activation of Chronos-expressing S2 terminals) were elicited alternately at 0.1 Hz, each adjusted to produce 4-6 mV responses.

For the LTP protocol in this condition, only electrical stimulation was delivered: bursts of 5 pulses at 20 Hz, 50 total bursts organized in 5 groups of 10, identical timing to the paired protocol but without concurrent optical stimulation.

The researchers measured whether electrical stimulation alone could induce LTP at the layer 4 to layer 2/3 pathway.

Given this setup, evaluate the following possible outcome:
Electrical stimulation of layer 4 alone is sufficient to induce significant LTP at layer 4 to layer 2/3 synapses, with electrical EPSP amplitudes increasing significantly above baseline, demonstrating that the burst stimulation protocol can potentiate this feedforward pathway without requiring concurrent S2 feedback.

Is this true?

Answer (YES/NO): NO